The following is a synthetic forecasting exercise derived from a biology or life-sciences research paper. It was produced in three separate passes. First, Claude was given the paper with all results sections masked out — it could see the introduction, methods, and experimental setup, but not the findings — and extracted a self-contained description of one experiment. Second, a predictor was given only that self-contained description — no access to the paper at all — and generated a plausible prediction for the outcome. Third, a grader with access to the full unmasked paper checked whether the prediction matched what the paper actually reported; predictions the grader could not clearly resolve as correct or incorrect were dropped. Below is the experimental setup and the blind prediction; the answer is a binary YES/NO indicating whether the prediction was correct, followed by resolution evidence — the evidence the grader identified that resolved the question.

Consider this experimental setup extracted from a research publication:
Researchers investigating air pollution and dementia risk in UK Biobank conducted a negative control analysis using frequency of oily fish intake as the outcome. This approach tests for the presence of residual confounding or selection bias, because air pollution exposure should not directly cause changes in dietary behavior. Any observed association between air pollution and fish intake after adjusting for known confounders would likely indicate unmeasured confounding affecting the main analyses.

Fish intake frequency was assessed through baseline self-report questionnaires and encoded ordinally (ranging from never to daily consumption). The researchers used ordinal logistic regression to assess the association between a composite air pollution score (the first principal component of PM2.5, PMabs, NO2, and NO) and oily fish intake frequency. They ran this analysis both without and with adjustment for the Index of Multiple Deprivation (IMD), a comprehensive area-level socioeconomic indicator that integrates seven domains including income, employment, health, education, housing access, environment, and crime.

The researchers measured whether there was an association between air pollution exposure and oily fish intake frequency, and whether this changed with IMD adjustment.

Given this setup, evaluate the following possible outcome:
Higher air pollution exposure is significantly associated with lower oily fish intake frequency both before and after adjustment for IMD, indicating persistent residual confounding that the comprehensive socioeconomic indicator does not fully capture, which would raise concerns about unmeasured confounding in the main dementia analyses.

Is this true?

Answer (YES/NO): NO